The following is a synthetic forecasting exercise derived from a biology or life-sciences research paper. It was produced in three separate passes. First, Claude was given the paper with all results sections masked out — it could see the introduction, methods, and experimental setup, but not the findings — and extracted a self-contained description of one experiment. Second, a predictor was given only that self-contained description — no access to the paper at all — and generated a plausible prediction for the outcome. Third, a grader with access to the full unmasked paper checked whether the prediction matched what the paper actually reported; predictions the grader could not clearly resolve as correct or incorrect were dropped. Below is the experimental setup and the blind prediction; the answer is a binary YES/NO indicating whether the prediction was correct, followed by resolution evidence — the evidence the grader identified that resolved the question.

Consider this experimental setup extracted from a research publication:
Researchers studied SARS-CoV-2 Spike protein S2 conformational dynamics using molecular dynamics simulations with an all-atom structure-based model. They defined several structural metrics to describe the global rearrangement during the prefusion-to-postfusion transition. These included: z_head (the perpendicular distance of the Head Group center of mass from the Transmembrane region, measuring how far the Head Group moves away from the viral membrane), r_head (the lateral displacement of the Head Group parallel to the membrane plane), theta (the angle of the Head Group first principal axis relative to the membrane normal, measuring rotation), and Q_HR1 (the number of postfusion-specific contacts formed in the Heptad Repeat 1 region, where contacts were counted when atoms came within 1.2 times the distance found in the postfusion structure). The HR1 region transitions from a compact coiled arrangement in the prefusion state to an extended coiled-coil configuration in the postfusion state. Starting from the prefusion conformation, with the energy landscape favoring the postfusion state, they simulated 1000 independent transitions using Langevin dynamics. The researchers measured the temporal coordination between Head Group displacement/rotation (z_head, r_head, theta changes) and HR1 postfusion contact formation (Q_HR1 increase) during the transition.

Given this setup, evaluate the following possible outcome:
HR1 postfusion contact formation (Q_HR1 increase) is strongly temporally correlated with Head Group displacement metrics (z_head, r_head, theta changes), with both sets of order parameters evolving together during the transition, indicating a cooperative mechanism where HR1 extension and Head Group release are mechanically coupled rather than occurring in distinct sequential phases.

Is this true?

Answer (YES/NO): NO